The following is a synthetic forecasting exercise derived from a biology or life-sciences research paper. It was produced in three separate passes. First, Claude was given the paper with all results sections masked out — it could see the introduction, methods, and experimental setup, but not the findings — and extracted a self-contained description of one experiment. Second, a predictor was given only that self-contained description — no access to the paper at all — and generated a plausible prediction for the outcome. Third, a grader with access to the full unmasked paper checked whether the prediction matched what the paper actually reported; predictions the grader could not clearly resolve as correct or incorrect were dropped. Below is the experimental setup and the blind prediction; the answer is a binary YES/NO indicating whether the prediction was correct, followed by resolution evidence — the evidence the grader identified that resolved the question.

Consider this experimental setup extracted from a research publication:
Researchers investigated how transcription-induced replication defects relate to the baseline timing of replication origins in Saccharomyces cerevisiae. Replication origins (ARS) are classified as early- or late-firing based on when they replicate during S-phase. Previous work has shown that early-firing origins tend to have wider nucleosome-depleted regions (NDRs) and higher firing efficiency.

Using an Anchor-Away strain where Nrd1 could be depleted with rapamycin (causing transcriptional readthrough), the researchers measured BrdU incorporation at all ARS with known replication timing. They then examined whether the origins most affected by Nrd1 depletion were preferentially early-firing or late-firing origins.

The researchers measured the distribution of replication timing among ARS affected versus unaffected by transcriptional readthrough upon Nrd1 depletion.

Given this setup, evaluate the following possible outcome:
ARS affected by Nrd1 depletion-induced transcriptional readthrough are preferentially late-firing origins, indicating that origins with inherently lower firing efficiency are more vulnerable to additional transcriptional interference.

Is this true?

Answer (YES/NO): NO